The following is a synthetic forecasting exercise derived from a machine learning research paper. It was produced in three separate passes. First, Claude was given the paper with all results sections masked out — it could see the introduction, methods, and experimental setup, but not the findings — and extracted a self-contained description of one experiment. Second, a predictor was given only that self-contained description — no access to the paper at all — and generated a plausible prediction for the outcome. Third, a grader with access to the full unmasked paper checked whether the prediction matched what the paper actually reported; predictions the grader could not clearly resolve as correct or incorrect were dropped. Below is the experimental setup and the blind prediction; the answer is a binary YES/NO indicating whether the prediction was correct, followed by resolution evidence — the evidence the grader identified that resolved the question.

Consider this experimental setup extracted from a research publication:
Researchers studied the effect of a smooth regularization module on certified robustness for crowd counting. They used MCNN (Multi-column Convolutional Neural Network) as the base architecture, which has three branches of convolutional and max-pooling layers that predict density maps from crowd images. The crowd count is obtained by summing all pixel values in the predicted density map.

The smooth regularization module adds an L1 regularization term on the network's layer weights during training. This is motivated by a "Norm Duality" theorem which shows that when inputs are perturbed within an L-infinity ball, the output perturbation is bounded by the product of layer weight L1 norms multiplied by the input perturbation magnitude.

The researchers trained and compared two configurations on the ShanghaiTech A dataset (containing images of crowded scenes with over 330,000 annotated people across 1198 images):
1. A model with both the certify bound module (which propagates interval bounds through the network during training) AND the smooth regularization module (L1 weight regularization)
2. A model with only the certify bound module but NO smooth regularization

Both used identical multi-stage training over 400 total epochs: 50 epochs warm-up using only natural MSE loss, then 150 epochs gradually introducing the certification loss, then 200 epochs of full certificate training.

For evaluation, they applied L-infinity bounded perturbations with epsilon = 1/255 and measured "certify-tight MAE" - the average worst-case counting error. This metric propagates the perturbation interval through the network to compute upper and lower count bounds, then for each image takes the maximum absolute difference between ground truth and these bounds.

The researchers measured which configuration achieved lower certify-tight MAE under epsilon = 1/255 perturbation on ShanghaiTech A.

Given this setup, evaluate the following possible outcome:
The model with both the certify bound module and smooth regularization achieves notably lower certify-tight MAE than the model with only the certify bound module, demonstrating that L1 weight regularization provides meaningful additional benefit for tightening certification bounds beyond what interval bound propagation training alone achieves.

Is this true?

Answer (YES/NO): YES